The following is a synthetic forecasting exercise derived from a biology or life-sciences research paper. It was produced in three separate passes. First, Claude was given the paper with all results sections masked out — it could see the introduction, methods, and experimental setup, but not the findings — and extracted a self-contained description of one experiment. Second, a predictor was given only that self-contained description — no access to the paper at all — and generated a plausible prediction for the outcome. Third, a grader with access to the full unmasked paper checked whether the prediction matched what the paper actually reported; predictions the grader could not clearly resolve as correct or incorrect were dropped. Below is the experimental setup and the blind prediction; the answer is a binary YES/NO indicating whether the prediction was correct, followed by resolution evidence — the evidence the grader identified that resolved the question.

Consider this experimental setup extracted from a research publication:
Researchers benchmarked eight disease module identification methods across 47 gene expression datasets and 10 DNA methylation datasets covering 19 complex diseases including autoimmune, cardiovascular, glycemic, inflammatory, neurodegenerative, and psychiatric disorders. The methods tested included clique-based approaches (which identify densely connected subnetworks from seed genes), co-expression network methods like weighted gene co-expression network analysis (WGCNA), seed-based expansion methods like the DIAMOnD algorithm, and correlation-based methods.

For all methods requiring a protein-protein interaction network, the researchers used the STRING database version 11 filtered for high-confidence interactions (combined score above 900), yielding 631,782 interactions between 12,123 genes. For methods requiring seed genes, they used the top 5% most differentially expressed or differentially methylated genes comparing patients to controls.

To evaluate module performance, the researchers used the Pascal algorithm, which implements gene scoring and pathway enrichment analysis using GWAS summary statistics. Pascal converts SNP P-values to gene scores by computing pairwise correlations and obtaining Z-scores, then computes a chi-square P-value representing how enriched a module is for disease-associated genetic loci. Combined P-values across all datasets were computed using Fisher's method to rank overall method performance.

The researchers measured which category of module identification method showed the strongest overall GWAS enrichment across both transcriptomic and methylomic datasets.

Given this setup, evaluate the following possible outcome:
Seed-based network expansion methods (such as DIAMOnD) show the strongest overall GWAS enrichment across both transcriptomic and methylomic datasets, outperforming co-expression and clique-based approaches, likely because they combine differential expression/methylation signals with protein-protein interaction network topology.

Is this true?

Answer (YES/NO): NO